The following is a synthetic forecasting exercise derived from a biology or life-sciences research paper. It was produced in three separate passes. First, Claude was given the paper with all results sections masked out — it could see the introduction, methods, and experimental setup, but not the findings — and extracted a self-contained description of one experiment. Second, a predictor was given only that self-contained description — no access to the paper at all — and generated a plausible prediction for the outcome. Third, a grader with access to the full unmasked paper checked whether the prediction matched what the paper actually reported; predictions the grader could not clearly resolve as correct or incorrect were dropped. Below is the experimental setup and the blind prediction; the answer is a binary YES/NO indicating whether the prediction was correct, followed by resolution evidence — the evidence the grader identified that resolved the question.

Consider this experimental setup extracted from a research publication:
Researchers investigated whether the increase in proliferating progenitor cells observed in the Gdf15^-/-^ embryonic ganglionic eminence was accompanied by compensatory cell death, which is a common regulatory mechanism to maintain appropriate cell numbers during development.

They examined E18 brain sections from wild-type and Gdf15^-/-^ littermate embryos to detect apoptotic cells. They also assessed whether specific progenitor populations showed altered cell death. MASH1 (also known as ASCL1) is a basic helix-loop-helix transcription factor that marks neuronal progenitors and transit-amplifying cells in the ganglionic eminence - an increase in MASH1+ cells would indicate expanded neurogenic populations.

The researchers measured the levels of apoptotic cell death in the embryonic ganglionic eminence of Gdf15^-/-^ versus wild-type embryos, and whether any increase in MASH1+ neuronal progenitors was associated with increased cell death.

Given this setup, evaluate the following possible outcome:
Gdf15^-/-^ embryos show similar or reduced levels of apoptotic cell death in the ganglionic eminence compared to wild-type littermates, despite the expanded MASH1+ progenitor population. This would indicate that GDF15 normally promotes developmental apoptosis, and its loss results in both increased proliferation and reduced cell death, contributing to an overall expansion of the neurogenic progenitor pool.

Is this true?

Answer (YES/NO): NO